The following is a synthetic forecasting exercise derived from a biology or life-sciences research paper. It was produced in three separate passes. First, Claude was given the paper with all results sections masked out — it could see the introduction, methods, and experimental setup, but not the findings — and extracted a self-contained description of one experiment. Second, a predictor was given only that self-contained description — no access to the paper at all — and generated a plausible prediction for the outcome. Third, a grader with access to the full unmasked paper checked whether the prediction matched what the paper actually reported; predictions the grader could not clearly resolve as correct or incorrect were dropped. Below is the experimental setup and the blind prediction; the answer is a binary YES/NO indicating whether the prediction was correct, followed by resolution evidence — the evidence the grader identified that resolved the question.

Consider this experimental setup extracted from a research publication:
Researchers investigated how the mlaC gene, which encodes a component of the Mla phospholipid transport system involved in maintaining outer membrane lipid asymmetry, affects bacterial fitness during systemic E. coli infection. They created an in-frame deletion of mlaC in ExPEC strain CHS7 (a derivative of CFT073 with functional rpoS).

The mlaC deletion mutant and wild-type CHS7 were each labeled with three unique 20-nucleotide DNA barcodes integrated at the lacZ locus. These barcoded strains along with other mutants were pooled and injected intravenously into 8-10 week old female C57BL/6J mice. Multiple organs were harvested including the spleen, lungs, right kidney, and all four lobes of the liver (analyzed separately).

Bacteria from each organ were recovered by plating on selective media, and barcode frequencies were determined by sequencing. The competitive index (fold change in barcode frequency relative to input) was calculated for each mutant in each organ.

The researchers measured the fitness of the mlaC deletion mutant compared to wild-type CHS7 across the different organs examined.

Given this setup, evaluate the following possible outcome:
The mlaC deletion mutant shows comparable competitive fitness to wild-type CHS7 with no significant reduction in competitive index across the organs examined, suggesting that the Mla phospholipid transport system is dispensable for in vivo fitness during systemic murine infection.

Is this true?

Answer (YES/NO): NO